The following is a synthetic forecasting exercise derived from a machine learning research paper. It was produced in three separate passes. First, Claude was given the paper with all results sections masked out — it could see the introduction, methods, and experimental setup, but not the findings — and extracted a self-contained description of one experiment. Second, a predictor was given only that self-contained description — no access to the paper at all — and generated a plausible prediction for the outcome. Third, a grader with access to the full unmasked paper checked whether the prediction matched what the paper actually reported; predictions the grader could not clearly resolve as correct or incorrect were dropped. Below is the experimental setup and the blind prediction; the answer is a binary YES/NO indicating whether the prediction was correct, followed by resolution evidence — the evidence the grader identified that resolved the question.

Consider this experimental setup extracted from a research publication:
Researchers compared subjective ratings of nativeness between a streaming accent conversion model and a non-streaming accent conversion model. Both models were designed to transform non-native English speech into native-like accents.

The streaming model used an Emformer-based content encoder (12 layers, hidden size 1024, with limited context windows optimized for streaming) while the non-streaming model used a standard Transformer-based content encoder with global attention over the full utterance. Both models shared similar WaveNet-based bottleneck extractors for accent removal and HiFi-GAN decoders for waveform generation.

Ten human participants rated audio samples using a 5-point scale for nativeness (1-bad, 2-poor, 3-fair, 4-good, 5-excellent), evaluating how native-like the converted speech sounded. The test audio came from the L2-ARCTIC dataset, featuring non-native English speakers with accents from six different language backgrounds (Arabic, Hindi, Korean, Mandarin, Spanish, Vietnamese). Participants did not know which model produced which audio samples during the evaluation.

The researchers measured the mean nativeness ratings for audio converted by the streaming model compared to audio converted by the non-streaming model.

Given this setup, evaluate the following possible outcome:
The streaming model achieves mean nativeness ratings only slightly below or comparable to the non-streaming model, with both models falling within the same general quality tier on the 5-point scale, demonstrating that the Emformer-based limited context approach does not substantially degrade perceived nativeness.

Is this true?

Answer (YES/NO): YES